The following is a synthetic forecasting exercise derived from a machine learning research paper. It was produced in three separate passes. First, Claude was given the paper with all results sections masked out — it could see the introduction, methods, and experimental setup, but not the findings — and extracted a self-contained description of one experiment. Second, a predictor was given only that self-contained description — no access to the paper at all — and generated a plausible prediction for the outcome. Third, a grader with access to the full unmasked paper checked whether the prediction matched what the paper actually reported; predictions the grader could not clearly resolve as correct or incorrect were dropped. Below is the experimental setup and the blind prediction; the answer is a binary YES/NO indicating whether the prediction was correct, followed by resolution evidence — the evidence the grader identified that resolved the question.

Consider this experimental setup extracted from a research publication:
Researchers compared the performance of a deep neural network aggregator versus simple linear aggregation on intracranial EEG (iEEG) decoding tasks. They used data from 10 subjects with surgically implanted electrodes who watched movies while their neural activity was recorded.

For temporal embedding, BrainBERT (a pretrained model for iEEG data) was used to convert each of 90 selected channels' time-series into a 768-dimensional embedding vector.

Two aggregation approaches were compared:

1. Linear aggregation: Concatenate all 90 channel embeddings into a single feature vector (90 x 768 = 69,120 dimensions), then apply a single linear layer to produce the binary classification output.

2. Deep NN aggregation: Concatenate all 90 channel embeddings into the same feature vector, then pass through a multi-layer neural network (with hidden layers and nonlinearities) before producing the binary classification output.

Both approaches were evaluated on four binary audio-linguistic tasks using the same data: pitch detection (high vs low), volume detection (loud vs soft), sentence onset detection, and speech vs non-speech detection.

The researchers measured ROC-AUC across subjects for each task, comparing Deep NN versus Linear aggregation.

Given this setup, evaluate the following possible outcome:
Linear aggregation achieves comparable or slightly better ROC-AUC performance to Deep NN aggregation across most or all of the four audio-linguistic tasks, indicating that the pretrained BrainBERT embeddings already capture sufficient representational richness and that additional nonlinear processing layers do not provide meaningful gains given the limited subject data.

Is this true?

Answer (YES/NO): YES